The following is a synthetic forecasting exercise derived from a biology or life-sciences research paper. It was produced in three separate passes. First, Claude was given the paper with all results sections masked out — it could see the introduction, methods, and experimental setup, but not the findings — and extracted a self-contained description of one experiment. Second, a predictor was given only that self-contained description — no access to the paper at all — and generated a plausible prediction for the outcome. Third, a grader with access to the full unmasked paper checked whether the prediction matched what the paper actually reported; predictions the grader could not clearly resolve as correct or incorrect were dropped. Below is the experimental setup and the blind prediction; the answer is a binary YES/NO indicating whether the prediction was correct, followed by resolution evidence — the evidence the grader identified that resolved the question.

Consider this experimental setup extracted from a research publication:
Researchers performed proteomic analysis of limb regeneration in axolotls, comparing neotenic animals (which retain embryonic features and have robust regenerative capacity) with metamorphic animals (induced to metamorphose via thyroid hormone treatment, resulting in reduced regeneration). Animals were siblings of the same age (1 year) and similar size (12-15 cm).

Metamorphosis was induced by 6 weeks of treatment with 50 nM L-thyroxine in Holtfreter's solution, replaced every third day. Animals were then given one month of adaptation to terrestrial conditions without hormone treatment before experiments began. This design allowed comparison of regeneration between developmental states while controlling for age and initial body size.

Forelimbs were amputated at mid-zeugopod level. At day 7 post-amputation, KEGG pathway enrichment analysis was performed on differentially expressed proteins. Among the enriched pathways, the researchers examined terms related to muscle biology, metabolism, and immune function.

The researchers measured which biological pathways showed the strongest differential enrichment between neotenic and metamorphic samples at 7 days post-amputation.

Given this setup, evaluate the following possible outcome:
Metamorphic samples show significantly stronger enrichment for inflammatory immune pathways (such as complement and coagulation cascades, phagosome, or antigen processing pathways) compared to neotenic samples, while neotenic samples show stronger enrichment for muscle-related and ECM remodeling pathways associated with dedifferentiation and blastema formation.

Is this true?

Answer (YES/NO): NO